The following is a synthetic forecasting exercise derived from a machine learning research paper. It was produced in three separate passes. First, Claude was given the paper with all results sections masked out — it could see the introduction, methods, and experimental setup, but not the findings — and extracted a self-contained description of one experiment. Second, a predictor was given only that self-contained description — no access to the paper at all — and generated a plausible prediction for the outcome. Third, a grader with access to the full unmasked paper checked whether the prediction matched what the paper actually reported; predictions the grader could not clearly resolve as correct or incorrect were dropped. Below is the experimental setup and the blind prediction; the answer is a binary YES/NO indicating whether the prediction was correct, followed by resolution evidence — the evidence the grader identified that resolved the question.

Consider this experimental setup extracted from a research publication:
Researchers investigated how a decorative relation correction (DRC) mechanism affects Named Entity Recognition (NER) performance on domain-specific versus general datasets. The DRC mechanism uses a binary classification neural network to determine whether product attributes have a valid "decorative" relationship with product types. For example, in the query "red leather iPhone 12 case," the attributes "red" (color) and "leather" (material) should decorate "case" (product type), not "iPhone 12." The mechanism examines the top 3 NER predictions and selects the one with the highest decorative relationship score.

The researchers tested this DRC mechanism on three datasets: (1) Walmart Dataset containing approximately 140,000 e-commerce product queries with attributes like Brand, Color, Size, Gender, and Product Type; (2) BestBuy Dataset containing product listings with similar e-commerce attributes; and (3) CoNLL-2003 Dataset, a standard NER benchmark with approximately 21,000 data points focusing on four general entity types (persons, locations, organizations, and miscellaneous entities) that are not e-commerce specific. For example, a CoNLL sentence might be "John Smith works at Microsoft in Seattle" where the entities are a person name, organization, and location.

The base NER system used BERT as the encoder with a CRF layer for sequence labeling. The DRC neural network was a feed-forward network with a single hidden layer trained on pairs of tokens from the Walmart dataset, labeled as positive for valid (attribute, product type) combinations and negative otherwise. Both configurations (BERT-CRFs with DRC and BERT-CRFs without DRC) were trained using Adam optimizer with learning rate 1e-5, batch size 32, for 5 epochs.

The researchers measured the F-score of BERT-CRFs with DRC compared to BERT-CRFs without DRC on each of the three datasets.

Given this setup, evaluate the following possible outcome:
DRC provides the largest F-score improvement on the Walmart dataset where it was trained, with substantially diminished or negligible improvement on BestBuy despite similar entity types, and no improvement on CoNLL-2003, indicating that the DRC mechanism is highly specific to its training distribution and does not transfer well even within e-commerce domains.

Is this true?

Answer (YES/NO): NO